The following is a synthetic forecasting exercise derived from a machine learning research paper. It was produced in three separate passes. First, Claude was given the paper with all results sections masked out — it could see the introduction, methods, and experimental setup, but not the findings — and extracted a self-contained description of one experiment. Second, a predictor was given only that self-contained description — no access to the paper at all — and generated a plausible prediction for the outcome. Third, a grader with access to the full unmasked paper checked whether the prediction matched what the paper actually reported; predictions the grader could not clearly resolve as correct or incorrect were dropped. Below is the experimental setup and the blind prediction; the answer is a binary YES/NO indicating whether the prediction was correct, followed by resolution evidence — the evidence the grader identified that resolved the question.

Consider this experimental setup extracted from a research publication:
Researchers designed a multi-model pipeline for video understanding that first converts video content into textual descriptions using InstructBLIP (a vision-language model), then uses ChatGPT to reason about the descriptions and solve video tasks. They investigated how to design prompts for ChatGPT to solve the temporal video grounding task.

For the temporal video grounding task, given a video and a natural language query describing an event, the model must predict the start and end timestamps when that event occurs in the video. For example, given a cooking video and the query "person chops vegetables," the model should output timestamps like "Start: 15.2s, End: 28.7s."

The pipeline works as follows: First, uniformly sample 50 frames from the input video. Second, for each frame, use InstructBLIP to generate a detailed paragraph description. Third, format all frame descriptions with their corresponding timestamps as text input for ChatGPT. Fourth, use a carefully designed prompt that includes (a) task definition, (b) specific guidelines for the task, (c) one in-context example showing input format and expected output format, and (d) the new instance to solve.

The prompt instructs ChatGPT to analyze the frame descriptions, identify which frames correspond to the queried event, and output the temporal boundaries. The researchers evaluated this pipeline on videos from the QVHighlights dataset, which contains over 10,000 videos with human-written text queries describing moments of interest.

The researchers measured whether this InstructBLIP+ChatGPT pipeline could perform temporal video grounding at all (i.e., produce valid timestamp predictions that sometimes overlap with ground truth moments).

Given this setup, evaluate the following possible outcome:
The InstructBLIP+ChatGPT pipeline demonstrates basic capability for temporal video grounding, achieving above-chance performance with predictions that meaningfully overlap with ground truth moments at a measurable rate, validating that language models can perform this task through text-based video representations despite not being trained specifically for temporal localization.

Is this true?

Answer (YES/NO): NO